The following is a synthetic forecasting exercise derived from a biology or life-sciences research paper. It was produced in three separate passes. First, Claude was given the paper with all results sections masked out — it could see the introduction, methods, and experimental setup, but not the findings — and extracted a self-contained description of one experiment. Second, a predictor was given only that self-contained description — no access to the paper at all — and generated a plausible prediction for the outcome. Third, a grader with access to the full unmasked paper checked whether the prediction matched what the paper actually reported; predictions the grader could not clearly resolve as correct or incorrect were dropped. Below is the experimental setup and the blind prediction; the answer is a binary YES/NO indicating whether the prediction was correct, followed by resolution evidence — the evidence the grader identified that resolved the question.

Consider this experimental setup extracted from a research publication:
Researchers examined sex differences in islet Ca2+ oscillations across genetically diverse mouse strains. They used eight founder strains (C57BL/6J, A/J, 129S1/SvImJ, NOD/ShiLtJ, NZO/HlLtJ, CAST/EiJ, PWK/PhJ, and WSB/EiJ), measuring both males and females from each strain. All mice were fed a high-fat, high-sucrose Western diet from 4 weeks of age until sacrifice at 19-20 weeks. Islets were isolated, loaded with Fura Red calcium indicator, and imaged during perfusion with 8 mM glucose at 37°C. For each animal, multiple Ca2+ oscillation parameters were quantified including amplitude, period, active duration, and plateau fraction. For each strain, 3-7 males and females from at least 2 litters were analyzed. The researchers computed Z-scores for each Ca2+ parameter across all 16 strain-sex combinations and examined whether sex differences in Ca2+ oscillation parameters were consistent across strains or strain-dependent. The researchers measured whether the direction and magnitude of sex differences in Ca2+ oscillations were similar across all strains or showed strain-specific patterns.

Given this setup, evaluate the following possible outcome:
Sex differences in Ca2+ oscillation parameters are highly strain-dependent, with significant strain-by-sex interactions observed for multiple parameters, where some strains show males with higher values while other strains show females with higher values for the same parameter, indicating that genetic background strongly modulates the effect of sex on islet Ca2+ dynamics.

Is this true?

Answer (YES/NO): NO